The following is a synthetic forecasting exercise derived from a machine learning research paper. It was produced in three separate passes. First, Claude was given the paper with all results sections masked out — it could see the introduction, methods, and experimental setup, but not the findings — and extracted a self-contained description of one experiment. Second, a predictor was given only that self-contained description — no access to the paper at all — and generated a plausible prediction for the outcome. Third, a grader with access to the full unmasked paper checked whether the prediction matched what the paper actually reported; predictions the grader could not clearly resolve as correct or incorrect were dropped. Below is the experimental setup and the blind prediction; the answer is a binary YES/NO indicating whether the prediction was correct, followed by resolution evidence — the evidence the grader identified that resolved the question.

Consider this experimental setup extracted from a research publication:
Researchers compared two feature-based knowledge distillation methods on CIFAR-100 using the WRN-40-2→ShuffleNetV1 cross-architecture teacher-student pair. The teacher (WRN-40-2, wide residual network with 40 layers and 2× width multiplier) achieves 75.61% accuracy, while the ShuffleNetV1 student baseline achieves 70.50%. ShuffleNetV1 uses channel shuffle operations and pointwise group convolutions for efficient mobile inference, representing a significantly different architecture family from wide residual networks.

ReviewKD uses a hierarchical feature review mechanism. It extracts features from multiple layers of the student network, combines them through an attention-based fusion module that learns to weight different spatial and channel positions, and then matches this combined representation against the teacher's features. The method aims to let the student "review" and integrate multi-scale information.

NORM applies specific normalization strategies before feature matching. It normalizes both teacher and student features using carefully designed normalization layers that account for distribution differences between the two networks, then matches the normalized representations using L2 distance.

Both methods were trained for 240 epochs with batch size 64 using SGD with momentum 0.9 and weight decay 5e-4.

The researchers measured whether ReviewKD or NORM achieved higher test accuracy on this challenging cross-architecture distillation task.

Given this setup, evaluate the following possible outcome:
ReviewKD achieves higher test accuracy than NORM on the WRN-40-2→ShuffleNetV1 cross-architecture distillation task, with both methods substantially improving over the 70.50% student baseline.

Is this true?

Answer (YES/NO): NO